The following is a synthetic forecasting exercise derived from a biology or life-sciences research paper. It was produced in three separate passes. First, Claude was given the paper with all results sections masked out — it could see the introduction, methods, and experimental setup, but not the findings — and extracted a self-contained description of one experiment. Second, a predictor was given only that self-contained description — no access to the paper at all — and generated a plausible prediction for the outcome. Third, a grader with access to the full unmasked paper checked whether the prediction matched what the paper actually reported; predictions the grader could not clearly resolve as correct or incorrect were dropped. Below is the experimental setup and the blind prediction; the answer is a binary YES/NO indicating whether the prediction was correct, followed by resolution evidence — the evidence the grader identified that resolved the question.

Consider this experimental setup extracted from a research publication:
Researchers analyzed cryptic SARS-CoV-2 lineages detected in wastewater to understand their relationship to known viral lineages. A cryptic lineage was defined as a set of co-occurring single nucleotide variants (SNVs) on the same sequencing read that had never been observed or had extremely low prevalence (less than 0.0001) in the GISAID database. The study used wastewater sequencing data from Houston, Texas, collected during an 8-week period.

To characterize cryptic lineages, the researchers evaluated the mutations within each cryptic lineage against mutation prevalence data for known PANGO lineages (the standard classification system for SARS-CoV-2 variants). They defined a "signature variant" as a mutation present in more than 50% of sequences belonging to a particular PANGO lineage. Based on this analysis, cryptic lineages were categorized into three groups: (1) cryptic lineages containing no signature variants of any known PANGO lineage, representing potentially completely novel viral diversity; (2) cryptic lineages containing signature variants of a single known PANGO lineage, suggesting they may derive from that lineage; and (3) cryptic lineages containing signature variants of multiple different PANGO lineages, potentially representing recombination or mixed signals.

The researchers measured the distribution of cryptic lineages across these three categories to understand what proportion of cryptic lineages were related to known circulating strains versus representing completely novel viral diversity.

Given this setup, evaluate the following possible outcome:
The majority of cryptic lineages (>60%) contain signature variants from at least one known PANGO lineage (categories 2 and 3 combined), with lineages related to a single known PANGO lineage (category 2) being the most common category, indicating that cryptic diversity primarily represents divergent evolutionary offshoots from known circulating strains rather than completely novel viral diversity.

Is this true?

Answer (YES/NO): YES